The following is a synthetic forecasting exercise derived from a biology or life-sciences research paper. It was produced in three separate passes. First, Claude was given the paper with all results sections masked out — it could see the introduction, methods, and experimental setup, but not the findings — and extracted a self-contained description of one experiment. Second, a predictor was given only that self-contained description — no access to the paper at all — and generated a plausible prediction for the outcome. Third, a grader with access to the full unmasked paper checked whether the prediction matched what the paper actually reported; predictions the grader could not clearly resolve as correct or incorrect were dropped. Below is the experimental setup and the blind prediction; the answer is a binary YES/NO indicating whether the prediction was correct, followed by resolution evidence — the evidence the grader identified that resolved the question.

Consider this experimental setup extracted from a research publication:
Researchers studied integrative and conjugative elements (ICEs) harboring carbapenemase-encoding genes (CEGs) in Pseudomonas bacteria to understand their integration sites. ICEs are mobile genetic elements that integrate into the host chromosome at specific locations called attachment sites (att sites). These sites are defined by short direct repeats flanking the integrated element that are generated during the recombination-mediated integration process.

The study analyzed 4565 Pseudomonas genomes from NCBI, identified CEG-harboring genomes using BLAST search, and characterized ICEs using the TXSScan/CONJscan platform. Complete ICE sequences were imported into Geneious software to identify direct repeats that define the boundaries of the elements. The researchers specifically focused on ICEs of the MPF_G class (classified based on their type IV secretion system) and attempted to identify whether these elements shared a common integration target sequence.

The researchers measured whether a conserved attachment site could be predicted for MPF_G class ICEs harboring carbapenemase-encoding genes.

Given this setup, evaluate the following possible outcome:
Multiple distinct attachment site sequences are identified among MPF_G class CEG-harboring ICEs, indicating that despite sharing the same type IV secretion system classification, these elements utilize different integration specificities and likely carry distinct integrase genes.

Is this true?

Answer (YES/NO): NO